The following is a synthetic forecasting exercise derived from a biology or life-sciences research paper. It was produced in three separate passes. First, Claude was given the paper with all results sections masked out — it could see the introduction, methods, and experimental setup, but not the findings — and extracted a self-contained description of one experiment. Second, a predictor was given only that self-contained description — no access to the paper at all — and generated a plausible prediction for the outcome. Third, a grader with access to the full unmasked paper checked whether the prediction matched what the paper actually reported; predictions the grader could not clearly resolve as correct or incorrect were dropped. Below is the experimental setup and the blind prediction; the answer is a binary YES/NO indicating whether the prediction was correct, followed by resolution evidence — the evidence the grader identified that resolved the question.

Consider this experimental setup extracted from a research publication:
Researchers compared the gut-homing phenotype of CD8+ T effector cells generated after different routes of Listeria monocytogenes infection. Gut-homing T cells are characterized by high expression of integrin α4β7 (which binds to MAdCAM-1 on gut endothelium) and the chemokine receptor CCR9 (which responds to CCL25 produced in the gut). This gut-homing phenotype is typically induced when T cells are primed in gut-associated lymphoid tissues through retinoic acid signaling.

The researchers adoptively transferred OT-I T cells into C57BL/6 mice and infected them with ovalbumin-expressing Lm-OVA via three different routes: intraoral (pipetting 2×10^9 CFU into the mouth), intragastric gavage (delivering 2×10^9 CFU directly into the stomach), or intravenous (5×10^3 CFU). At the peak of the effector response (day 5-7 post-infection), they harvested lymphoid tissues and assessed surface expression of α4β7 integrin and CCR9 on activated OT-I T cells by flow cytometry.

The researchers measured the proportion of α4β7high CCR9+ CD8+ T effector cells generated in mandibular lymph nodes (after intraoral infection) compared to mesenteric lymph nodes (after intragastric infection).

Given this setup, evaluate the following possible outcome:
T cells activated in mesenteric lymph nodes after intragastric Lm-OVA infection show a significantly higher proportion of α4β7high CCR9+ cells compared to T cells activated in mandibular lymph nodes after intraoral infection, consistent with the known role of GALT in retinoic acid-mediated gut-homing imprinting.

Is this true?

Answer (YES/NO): YES